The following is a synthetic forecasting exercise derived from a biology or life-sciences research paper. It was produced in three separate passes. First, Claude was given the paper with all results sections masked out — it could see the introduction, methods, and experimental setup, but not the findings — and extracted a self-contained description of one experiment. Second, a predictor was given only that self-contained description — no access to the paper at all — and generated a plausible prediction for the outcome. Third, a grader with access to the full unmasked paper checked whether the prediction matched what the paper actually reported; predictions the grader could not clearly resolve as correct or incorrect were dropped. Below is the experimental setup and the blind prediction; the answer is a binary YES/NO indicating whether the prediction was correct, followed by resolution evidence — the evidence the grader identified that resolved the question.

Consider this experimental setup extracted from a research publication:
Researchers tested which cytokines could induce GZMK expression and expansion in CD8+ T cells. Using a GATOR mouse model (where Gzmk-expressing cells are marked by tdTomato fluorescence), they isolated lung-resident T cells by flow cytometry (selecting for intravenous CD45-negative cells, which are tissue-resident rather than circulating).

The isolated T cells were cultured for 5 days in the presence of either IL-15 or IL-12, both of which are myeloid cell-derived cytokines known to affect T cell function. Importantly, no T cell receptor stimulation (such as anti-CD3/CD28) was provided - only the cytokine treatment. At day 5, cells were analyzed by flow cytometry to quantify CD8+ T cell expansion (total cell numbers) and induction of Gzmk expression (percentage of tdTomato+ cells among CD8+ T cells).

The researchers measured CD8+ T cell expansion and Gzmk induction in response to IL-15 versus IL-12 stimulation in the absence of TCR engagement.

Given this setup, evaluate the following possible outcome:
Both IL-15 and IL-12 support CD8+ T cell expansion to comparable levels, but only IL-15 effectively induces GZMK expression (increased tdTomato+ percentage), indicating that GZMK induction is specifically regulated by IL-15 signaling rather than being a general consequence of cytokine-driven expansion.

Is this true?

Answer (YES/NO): NO